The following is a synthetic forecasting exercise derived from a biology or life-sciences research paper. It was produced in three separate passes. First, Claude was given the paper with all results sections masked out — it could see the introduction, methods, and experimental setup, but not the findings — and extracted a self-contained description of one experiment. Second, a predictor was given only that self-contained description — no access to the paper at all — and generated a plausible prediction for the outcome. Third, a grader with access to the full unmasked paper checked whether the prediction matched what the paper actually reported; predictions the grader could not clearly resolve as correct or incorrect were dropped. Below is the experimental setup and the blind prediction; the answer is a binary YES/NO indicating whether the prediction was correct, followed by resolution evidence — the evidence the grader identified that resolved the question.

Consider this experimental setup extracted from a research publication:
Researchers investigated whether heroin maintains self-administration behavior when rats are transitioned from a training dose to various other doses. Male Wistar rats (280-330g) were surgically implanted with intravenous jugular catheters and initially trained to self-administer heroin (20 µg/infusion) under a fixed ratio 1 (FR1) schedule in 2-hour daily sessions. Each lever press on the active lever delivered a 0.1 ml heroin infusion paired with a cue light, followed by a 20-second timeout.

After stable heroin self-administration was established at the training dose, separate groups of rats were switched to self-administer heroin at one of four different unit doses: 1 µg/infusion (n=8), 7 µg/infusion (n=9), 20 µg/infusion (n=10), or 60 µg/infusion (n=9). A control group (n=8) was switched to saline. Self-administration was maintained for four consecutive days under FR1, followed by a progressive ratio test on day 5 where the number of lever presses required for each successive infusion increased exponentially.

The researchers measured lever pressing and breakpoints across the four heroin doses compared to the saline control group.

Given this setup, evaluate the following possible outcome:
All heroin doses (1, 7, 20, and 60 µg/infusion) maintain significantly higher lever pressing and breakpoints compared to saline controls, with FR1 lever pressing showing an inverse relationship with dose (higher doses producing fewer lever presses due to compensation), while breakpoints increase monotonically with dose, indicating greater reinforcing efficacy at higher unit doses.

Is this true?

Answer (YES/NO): NO